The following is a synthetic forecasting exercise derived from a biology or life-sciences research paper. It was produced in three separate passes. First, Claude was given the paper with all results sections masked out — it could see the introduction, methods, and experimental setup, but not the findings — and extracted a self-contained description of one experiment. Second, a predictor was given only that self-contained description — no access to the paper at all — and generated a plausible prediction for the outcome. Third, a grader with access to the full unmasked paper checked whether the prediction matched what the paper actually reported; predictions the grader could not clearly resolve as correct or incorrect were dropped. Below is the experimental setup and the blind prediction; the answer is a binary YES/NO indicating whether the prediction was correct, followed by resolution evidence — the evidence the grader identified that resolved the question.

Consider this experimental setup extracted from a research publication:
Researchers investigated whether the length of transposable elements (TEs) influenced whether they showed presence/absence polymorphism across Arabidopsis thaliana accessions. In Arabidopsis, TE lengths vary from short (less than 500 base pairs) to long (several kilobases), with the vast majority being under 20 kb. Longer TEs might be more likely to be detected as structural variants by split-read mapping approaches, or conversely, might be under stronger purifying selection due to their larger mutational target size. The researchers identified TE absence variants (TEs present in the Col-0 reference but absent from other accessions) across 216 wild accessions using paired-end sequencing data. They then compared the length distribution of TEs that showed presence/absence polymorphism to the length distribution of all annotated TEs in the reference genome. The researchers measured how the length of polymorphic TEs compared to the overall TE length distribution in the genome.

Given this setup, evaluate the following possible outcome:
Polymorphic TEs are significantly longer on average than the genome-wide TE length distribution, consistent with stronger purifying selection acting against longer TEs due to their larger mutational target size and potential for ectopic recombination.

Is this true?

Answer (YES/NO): NO